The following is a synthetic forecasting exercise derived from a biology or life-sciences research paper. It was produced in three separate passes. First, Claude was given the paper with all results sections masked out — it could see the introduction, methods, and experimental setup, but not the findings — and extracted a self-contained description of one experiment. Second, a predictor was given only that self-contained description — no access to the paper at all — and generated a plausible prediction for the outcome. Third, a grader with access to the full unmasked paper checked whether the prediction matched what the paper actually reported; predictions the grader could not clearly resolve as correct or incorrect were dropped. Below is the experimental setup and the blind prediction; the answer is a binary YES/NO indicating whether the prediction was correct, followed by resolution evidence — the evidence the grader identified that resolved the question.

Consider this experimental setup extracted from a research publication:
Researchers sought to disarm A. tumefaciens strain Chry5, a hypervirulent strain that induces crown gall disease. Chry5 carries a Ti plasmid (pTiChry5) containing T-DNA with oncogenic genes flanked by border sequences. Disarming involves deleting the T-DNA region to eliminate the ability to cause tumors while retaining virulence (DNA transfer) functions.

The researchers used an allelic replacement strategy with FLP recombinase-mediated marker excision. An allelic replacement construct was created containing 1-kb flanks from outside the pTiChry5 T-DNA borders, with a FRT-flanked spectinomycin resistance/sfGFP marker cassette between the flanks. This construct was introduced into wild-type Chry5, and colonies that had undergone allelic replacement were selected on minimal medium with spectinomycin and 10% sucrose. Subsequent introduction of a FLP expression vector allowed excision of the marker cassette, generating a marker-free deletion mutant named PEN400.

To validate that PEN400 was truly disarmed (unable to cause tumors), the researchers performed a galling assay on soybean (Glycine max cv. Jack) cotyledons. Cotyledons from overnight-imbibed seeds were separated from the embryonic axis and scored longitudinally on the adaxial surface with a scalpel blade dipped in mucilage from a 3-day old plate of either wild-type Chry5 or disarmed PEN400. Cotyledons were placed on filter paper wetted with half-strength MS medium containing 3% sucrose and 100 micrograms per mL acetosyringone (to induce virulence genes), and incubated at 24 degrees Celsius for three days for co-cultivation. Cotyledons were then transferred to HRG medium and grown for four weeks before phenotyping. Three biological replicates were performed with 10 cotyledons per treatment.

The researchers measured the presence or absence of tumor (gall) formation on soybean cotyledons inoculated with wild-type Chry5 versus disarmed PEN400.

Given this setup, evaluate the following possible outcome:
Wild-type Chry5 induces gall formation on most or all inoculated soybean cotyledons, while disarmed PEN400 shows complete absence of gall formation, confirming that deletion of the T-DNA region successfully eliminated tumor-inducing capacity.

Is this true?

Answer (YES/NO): YES